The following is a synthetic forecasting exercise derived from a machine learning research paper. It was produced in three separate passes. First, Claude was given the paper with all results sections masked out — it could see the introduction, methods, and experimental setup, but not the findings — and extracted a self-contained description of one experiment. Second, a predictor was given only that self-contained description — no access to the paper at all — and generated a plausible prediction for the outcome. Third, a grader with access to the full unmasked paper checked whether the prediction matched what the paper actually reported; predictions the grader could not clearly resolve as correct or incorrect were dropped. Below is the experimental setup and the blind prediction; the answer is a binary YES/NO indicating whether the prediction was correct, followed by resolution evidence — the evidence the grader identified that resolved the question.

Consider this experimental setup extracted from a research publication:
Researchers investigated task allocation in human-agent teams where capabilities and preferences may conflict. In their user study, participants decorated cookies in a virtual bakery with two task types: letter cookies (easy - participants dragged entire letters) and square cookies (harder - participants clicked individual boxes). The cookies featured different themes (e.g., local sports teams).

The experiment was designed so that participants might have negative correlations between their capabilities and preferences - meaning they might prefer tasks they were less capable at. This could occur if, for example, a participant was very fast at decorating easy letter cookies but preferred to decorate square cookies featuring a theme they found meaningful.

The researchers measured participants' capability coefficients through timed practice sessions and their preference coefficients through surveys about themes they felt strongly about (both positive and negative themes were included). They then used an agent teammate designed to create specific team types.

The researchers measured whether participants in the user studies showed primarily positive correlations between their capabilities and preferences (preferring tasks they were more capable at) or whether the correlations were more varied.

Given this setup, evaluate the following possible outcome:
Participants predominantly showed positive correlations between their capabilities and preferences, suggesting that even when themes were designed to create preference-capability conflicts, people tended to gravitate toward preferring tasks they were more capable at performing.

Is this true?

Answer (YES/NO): NO